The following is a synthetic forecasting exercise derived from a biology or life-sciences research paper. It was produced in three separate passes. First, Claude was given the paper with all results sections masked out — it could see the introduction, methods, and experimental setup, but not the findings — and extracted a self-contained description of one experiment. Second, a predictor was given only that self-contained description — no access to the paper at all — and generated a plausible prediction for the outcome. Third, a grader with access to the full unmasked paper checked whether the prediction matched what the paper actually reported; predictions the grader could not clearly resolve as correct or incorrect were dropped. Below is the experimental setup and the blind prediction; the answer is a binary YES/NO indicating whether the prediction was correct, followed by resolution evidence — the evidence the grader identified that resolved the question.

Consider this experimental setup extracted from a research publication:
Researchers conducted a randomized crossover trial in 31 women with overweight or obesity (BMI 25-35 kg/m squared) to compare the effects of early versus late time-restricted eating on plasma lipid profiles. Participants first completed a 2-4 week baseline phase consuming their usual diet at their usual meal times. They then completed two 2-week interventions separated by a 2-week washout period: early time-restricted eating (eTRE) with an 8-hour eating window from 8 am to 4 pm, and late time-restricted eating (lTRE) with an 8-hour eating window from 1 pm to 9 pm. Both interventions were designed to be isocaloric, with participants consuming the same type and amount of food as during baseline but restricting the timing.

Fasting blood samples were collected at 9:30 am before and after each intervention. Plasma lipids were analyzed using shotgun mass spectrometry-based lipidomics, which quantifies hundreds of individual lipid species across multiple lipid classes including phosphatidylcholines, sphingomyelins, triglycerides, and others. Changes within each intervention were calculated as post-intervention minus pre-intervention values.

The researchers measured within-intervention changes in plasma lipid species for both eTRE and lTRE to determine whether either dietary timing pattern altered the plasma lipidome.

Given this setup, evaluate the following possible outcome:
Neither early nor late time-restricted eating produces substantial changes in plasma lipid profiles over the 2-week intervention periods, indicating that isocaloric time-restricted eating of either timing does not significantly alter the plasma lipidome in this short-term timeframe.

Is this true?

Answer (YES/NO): NO